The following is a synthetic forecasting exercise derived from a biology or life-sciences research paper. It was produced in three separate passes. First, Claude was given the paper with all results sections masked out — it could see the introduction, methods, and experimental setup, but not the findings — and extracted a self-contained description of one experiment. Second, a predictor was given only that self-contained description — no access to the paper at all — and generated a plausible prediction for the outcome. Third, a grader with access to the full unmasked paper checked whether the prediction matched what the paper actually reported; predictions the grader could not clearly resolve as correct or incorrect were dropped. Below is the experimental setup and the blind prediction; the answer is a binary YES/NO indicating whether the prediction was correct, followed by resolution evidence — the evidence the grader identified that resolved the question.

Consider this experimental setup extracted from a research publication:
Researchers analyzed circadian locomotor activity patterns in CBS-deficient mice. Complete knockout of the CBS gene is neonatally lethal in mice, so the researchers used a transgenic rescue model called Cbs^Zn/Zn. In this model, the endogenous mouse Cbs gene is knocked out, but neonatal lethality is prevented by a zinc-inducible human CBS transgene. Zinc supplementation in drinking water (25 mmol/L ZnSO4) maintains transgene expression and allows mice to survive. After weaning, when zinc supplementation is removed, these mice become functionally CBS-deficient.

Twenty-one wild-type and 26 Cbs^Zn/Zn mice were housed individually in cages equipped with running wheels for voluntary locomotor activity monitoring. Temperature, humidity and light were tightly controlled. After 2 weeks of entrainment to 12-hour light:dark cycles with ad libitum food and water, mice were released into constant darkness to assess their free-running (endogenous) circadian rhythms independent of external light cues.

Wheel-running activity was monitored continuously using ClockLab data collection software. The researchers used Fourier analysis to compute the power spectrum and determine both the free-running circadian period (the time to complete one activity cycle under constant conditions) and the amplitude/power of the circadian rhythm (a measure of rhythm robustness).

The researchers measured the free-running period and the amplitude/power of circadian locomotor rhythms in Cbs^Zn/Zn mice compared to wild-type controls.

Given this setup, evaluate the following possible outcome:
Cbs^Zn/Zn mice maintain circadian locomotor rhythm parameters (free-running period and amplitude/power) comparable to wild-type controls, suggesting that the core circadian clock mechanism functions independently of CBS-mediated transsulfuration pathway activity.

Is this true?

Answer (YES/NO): NO